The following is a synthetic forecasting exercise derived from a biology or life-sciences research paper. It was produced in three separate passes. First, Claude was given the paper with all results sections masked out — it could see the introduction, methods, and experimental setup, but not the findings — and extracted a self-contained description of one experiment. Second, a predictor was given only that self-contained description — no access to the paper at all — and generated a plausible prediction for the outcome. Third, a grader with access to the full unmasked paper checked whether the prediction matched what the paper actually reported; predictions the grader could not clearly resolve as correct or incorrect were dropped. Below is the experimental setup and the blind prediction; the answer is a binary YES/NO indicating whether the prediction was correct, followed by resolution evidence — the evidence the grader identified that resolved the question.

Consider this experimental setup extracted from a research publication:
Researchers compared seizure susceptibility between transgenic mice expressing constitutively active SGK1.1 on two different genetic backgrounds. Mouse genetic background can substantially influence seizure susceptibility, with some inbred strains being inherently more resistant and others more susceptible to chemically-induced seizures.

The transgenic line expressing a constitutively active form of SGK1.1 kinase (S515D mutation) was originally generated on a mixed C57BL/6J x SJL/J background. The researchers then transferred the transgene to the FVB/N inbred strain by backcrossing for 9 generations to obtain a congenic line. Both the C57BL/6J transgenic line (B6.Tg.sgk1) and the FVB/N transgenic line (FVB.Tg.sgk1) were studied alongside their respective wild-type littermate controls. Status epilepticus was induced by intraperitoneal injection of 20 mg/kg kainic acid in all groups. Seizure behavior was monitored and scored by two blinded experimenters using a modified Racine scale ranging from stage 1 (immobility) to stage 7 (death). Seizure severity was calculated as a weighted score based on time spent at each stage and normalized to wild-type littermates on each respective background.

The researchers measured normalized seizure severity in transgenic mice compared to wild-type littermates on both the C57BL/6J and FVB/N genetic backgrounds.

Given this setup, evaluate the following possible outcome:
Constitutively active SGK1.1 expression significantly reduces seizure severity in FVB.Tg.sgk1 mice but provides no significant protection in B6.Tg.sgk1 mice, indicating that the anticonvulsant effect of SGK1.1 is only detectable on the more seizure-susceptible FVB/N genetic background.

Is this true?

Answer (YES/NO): NO